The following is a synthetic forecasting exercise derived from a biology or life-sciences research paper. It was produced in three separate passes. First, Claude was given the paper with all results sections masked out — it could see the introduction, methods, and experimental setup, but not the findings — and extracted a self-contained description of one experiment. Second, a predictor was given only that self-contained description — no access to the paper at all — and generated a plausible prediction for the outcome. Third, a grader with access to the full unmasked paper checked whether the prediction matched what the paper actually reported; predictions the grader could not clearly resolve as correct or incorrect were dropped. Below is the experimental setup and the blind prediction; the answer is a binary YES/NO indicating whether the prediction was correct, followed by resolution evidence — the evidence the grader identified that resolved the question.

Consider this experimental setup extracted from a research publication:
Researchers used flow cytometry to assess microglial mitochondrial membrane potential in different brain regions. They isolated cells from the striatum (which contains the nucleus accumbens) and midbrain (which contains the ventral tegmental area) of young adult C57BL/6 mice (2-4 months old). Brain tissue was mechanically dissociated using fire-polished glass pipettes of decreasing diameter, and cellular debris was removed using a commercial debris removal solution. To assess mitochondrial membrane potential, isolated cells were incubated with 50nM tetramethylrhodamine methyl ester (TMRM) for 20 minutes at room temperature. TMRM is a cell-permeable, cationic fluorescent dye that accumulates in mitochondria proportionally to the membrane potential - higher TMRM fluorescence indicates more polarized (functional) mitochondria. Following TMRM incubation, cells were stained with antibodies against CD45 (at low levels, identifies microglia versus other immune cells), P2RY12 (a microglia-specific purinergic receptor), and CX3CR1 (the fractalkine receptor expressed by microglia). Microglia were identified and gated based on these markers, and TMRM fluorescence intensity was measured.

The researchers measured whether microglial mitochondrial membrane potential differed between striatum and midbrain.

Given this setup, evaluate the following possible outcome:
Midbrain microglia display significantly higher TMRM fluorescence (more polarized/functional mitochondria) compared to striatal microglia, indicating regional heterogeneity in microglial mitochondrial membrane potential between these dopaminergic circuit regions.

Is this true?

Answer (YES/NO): NO